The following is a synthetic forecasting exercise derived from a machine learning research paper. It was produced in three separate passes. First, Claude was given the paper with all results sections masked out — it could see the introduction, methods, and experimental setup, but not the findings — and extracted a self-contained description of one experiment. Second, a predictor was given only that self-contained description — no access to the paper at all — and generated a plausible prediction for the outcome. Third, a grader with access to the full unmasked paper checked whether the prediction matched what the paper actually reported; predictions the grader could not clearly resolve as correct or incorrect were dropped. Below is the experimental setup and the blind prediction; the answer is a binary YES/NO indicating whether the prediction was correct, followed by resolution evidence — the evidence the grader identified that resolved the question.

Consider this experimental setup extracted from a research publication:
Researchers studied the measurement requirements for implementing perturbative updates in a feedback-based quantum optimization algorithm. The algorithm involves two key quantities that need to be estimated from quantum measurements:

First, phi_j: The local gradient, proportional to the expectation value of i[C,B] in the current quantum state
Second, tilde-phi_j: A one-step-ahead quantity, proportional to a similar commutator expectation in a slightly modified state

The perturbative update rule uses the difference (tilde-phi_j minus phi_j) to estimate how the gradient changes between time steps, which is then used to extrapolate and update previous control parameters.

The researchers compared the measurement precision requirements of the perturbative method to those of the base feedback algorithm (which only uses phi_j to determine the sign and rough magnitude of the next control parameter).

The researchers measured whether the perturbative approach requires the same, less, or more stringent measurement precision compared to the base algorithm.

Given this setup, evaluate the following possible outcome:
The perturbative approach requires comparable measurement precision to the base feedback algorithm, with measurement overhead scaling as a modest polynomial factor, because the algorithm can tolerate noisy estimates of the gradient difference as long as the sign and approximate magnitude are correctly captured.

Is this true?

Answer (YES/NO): NO